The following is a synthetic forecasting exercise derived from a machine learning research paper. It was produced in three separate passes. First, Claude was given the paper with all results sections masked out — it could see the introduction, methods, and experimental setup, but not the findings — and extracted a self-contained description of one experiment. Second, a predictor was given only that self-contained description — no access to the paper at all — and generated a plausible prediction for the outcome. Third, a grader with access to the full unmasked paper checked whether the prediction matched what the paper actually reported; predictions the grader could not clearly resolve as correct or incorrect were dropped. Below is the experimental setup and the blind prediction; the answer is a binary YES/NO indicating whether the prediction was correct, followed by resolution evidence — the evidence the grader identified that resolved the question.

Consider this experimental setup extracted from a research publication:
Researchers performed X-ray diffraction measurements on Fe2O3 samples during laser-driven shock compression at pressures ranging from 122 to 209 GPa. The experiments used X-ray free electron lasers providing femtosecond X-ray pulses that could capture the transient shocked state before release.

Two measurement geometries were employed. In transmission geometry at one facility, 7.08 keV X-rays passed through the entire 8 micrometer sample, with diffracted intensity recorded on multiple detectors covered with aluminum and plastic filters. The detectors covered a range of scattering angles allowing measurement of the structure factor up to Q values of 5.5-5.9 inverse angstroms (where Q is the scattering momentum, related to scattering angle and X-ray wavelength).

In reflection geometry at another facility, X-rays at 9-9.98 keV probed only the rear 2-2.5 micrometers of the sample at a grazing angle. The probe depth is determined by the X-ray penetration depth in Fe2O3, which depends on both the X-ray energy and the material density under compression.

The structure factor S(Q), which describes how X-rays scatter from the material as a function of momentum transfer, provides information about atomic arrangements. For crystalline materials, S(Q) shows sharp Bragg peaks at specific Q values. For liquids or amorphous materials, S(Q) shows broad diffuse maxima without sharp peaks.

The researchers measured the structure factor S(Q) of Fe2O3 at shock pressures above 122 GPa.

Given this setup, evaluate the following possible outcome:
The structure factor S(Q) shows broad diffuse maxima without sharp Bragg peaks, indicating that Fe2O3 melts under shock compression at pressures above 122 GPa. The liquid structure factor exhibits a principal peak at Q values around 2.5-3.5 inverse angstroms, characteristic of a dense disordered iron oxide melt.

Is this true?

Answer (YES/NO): NO